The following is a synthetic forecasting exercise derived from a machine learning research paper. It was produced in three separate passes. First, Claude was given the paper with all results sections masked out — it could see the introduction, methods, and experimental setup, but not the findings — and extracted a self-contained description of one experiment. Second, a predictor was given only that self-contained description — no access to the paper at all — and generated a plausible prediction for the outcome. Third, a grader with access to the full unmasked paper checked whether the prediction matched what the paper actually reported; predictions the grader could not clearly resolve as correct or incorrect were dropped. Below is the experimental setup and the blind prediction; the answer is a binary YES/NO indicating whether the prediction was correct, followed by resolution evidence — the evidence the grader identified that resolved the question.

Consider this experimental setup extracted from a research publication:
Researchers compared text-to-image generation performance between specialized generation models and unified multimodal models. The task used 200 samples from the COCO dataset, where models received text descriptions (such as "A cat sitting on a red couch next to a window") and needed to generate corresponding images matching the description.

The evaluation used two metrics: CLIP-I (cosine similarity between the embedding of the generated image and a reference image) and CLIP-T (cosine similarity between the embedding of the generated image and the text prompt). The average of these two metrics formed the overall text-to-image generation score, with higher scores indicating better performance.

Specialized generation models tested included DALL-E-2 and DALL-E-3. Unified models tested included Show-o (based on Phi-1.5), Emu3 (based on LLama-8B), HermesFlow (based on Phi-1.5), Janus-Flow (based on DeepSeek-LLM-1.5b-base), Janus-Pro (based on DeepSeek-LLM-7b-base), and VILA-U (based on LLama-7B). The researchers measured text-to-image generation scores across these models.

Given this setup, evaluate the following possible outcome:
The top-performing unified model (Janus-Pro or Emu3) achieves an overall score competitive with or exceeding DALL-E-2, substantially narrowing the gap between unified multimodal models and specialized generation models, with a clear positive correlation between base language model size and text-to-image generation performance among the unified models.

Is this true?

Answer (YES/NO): NO